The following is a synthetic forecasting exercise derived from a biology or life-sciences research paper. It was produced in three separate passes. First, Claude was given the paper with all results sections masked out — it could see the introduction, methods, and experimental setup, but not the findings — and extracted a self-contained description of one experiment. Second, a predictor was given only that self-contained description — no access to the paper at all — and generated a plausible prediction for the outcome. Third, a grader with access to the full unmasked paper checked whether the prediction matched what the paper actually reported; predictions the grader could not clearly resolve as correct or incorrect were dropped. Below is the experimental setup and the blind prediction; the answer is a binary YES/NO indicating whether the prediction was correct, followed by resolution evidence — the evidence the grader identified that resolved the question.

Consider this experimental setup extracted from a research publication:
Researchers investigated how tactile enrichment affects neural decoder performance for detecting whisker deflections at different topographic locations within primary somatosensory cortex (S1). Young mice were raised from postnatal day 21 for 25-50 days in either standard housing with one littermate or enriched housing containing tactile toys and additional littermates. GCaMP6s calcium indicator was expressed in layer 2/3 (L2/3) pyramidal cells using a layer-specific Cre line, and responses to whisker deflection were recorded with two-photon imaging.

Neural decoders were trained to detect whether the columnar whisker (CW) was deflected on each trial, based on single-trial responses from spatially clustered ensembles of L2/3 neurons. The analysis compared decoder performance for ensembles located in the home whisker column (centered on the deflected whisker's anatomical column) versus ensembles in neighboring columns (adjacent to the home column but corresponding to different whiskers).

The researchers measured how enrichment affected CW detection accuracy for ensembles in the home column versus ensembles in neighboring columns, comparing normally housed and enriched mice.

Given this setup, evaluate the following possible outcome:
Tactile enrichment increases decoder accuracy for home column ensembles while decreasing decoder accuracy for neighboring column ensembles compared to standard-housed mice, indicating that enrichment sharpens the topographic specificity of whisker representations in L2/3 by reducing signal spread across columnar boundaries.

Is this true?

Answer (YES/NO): YES